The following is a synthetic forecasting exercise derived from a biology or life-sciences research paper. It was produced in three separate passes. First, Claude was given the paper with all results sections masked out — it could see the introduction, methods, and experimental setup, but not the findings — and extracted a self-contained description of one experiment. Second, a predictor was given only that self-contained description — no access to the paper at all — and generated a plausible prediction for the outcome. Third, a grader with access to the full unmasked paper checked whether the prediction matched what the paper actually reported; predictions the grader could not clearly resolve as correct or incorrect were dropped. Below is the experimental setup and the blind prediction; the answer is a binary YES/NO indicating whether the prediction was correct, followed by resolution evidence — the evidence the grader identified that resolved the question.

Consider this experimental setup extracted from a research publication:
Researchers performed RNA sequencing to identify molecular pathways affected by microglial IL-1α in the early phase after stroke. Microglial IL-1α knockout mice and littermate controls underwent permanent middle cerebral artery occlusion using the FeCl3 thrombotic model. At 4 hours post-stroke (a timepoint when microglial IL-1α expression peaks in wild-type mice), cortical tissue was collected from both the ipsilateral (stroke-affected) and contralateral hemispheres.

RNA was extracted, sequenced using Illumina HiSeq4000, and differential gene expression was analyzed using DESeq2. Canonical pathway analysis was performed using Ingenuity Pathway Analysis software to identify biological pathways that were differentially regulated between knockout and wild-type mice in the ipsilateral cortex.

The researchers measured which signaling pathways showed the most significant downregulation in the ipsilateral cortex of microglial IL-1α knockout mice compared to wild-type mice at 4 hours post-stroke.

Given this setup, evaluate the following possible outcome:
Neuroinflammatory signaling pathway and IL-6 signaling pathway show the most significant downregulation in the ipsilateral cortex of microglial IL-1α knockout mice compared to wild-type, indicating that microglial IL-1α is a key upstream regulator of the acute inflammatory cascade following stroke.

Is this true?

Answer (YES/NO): NO